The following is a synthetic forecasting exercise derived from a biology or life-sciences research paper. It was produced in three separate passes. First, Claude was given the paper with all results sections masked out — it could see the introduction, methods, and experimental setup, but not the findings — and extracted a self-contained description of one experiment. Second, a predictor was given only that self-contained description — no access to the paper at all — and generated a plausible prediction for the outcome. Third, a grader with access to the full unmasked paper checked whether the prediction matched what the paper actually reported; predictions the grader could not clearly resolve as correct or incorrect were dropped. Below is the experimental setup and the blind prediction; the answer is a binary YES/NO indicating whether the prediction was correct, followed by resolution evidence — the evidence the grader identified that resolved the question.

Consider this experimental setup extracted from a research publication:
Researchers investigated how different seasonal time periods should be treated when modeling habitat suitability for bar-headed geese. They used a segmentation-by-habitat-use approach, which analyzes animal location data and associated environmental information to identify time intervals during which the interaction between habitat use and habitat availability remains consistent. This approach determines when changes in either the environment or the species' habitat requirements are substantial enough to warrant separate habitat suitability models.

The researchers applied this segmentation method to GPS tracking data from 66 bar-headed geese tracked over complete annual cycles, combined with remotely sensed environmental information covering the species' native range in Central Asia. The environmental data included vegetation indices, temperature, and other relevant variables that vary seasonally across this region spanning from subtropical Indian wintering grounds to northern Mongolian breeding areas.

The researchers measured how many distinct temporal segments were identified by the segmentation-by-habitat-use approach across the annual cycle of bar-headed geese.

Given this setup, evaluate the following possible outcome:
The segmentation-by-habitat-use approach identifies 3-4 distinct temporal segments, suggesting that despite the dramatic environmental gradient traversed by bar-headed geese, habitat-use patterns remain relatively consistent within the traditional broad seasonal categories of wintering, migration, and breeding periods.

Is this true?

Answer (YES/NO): NO